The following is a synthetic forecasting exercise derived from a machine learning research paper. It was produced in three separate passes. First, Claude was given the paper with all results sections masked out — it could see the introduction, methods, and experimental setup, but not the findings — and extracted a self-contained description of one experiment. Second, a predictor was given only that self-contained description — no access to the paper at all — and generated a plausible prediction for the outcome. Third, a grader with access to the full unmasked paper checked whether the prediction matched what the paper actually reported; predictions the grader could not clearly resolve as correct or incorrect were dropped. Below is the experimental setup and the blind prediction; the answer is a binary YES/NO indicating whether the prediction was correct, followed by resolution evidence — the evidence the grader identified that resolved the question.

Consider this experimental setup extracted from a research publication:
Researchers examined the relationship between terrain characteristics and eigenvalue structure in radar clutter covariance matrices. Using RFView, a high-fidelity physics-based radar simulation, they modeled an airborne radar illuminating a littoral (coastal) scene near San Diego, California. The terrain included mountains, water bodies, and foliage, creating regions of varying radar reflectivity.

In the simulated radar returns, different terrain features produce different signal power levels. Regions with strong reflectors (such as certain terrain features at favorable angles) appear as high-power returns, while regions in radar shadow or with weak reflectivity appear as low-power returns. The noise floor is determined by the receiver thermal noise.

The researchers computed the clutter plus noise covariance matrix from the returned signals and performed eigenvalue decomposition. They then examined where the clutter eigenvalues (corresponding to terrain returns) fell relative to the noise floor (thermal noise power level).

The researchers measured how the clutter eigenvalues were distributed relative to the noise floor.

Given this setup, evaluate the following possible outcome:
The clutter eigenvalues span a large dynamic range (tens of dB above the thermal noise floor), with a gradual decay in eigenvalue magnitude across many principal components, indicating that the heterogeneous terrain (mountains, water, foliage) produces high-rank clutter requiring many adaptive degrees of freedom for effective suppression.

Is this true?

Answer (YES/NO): NO